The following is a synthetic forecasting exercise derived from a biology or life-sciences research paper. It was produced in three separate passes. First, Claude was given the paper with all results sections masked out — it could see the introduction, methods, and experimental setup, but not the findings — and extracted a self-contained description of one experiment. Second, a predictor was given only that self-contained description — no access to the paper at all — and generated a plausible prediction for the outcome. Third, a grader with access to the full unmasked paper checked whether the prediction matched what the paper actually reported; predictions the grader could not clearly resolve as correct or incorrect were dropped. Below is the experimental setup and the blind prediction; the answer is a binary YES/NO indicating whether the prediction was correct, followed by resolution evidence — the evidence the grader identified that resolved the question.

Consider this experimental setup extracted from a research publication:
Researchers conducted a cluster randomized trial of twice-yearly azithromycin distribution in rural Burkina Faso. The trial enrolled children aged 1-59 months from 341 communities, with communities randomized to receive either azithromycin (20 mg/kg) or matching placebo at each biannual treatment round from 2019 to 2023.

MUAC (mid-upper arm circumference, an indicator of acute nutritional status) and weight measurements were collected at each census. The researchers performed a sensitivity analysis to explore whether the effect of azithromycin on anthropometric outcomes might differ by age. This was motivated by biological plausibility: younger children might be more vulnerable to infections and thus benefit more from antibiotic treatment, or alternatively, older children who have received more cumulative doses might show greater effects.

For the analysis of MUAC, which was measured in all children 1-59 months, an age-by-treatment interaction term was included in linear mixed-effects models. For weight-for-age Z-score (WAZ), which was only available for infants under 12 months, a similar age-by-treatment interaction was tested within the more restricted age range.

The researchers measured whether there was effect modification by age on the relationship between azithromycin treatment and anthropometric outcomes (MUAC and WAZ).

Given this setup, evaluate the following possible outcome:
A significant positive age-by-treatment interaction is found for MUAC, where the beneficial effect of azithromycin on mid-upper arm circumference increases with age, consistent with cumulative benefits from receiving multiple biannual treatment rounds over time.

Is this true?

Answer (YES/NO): NO